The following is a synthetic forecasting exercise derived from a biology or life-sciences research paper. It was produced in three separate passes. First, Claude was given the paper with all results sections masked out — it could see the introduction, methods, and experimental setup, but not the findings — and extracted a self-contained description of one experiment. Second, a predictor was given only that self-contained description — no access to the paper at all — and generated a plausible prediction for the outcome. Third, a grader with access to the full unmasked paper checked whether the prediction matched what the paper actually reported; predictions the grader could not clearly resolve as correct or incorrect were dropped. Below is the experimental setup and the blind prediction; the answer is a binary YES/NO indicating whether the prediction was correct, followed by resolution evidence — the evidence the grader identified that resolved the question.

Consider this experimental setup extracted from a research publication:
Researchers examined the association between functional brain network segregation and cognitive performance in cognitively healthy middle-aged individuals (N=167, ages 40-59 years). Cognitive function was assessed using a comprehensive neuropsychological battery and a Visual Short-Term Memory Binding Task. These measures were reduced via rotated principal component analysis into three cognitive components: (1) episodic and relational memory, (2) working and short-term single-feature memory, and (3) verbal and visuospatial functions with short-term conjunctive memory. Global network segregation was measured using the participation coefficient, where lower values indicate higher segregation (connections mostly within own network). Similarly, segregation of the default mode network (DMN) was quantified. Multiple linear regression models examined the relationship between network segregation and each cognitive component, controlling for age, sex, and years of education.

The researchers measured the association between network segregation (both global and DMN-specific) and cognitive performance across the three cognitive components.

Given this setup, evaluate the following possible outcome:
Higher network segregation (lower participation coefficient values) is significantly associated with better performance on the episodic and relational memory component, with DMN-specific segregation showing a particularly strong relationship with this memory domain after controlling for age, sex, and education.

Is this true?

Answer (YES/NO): NO